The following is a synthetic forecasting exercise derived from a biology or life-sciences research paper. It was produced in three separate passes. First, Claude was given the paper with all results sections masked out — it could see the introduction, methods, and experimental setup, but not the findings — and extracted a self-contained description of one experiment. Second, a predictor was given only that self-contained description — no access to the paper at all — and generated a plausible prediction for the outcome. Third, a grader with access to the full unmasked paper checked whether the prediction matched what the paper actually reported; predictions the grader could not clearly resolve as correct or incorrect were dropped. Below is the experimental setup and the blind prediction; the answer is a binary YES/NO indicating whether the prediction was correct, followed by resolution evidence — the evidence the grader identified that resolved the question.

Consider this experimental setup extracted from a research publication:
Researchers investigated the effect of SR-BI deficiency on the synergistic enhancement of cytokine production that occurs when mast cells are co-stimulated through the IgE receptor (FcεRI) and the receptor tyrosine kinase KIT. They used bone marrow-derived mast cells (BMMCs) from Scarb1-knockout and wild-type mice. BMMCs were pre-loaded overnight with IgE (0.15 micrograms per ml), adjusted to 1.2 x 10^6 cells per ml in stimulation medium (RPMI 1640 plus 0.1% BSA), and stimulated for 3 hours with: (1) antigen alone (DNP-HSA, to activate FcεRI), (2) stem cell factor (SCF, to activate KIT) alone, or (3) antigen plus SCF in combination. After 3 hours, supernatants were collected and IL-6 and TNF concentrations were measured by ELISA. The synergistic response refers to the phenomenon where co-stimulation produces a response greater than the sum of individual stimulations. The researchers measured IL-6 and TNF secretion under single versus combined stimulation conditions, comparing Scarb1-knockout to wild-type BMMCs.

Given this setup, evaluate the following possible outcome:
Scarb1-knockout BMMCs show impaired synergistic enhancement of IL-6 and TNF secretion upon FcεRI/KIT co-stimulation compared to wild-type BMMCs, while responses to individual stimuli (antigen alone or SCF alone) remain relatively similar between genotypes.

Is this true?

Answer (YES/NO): YES